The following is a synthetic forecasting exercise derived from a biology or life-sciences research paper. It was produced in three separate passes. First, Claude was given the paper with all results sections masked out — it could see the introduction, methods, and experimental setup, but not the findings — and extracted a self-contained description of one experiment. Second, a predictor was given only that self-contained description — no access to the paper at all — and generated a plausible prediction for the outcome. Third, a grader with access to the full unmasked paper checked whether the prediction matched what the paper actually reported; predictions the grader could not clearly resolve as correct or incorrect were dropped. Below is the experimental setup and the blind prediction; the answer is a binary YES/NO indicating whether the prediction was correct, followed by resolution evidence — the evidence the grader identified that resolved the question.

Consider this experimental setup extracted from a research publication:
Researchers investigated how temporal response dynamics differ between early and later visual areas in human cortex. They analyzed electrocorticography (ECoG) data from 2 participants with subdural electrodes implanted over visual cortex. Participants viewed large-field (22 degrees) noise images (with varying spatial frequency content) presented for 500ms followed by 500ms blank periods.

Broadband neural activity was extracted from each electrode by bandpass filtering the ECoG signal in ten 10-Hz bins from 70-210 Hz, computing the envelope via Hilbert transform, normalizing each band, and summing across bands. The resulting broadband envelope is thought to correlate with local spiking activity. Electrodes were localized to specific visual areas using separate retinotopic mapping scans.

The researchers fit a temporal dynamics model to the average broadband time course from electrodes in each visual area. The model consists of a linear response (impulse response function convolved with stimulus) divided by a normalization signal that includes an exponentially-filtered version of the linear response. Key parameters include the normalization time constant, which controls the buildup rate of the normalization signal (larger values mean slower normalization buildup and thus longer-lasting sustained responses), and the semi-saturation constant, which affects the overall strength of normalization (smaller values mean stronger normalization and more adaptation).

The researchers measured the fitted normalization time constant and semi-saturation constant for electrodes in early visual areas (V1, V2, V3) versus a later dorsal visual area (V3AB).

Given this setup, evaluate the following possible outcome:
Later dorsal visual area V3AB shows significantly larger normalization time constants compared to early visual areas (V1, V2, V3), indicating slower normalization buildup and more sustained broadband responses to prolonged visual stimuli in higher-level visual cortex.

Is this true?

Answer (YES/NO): NO